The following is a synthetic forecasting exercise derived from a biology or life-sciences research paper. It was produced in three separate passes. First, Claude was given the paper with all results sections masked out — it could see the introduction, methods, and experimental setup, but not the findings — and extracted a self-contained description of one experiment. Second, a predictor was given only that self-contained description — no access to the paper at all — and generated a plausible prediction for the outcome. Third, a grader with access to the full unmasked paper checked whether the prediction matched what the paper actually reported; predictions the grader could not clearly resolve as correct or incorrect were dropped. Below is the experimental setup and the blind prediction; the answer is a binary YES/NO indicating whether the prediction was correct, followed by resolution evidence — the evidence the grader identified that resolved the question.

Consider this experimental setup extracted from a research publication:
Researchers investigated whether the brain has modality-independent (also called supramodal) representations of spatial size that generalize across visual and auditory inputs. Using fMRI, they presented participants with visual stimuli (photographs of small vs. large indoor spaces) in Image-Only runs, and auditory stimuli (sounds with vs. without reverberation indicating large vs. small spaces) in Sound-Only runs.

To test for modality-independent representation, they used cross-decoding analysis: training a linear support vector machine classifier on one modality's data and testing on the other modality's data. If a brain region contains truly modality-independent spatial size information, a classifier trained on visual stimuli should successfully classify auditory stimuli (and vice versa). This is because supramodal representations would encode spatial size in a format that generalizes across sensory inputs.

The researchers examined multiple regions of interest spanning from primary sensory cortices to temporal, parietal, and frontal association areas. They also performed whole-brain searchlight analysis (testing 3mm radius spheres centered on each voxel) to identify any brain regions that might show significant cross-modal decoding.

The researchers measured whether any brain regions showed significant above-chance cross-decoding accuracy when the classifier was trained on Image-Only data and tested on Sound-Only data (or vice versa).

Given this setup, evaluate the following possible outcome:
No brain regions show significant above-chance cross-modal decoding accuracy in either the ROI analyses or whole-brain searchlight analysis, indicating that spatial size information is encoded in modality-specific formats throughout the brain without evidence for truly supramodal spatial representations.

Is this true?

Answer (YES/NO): YES